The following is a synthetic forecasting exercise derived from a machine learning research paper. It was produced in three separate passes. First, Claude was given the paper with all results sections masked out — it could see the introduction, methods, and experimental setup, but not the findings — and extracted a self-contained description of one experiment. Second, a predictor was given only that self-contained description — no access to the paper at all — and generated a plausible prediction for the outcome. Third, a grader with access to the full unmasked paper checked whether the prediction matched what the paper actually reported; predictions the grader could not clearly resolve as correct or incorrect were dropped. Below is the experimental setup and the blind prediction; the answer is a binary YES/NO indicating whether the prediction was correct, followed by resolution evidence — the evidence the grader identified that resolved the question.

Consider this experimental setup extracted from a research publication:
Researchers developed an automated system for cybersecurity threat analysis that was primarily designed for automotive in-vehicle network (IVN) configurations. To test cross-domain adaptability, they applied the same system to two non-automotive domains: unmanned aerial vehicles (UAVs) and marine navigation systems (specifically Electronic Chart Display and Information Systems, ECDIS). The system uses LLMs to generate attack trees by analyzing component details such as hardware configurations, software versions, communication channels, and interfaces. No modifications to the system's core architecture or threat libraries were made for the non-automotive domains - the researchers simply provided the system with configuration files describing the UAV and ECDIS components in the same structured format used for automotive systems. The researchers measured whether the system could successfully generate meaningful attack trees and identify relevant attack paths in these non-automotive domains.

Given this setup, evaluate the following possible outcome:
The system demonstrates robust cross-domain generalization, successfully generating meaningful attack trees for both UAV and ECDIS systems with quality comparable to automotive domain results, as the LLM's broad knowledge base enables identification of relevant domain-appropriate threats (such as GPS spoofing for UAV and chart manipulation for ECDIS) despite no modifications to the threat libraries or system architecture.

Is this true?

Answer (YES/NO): YES